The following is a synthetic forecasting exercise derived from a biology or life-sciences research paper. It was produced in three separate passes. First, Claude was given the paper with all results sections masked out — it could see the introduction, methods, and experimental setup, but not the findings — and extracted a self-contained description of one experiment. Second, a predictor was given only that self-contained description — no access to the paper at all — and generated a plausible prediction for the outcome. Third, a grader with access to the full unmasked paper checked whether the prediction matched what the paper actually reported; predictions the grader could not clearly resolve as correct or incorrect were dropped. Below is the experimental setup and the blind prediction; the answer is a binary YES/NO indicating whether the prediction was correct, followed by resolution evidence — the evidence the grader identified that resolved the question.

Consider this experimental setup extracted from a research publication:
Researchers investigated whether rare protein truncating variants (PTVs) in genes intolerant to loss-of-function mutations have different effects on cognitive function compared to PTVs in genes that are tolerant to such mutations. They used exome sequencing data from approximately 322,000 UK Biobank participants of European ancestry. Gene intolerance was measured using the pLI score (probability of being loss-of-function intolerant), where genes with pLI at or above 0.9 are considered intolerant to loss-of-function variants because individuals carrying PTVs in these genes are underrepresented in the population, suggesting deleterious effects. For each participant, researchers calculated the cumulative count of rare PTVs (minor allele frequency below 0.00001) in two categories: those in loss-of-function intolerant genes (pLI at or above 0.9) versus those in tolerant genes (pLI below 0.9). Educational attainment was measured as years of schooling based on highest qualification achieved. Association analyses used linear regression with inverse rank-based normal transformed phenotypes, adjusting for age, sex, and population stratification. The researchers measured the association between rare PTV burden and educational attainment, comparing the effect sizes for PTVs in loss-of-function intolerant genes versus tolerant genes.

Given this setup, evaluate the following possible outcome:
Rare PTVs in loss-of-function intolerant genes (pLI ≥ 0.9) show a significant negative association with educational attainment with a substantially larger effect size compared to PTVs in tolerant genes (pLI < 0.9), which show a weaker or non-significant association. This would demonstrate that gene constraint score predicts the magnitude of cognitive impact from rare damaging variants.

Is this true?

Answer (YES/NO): YES